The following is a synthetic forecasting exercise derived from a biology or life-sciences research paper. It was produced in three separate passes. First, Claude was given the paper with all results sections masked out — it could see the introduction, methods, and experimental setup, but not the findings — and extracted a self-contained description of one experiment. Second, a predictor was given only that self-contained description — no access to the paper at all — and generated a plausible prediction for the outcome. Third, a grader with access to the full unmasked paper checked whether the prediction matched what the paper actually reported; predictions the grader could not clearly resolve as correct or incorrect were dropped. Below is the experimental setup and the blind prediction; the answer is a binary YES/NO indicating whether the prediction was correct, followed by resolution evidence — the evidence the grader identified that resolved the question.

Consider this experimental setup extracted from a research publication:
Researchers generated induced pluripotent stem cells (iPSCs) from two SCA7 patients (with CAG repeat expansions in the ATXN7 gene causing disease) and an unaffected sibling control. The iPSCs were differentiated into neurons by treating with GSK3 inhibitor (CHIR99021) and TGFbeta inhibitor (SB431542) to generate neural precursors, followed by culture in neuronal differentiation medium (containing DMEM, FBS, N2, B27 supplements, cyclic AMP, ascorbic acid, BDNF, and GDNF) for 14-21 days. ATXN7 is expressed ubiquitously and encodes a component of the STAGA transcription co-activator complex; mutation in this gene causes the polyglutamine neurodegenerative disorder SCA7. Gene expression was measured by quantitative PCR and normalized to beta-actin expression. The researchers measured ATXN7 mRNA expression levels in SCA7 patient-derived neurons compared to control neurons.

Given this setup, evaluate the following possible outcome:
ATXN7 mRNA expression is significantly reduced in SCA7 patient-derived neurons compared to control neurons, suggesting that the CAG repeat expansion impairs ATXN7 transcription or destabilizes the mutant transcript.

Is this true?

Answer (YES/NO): YES